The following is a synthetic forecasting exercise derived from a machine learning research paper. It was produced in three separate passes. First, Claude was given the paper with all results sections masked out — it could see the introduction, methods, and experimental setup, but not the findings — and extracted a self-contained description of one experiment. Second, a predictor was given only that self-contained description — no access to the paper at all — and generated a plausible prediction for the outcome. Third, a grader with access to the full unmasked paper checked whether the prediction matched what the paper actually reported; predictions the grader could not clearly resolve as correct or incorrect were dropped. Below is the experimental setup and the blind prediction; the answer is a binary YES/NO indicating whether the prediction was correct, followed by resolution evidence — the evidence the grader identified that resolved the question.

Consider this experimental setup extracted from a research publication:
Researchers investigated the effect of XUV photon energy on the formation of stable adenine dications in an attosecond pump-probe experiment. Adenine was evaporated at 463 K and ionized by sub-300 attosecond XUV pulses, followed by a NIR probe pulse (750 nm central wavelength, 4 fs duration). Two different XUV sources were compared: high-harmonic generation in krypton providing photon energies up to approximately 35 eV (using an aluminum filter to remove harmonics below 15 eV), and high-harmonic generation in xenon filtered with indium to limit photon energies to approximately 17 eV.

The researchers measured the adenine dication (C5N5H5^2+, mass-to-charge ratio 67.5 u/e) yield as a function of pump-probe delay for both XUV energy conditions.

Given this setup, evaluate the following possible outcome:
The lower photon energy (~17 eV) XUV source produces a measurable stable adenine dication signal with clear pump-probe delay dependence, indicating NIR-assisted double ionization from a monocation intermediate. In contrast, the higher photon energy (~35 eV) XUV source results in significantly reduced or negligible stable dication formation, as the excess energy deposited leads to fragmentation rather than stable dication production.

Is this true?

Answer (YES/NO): NO